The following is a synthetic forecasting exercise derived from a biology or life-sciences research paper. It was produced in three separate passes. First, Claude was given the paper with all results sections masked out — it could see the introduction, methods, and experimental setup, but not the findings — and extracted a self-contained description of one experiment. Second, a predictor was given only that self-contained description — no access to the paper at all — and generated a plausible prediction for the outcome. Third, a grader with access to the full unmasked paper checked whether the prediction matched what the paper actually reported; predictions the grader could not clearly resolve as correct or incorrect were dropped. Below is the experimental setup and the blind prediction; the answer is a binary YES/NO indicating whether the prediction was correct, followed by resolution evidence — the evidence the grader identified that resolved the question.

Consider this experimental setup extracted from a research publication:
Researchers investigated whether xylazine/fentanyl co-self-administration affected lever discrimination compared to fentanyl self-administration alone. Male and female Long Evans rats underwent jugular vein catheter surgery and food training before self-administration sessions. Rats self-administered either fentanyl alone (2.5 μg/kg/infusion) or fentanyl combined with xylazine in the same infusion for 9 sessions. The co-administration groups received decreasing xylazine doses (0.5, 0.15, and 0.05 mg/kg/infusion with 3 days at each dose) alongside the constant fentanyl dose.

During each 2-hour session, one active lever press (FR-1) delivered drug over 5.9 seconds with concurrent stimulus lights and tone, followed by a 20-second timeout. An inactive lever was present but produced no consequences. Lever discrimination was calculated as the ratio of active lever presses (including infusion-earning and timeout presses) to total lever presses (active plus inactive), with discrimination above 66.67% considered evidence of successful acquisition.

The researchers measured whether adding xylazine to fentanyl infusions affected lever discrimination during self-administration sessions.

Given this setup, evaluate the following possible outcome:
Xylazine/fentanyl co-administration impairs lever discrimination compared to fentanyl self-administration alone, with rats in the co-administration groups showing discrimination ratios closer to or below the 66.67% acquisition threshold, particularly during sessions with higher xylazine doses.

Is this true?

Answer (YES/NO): NO